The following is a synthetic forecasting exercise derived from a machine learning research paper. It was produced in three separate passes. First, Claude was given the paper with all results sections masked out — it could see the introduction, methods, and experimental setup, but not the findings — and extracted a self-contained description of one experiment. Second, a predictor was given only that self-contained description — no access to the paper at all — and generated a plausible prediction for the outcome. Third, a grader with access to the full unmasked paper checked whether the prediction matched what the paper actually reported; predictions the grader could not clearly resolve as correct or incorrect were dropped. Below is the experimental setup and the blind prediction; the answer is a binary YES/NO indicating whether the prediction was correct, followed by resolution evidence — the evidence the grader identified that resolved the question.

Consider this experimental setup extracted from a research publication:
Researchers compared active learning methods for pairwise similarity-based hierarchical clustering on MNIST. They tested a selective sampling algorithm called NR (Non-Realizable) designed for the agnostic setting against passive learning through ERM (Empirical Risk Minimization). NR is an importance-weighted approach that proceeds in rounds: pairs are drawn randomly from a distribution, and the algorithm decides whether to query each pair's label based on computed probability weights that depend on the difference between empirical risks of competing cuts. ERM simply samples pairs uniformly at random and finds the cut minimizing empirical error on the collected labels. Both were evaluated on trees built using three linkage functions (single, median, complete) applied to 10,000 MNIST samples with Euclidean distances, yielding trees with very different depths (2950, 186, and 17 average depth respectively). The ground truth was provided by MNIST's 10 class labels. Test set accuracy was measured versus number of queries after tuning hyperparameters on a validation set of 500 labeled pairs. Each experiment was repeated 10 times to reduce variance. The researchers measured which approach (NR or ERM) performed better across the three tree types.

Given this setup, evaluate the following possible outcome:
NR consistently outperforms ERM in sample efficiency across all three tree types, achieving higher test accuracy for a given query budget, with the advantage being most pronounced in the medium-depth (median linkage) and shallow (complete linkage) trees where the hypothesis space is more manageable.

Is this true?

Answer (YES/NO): NO